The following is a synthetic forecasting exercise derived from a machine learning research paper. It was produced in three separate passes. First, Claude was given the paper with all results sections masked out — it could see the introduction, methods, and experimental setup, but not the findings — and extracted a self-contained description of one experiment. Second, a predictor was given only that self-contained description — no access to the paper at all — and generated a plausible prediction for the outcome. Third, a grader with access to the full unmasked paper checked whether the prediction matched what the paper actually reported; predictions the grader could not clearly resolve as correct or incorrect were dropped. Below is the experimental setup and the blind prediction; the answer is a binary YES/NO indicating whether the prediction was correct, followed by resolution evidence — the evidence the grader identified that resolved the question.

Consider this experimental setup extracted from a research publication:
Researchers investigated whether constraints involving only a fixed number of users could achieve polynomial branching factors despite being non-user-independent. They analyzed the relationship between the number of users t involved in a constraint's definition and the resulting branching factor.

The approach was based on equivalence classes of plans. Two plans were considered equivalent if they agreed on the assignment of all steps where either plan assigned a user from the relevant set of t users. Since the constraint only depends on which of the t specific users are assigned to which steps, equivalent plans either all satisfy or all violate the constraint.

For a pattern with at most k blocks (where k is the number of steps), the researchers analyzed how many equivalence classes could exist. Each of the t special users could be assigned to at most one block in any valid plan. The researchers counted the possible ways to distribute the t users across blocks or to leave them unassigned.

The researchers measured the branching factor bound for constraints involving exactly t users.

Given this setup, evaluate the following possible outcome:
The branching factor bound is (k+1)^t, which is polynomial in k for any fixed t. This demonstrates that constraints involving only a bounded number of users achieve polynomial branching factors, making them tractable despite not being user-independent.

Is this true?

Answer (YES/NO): YES